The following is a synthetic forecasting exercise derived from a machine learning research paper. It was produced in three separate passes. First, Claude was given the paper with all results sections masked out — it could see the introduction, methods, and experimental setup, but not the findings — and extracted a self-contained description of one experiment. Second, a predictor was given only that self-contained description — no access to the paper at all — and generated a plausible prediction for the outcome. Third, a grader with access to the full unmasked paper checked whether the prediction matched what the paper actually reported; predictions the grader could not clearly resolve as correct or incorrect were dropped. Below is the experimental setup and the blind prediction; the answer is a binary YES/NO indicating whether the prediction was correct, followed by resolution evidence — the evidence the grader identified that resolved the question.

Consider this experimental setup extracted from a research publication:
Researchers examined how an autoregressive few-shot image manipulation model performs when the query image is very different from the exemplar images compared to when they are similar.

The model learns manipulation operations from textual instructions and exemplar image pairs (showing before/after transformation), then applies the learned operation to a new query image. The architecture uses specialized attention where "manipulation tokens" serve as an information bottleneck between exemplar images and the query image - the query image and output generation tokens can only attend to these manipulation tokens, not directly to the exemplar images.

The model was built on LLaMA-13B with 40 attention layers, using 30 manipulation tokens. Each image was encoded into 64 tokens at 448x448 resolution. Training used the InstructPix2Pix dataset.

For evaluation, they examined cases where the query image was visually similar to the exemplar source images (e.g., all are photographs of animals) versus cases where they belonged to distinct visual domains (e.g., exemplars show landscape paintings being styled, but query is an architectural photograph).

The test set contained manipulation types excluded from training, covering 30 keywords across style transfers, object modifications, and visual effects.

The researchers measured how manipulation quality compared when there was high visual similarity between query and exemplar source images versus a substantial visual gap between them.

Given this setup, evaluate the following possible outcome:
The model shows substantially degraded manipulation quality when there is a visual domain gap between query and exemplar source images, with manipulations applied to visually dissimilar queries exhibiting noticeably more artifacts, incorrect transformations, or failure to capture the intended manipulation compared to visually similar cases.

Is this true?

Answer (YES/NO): YES